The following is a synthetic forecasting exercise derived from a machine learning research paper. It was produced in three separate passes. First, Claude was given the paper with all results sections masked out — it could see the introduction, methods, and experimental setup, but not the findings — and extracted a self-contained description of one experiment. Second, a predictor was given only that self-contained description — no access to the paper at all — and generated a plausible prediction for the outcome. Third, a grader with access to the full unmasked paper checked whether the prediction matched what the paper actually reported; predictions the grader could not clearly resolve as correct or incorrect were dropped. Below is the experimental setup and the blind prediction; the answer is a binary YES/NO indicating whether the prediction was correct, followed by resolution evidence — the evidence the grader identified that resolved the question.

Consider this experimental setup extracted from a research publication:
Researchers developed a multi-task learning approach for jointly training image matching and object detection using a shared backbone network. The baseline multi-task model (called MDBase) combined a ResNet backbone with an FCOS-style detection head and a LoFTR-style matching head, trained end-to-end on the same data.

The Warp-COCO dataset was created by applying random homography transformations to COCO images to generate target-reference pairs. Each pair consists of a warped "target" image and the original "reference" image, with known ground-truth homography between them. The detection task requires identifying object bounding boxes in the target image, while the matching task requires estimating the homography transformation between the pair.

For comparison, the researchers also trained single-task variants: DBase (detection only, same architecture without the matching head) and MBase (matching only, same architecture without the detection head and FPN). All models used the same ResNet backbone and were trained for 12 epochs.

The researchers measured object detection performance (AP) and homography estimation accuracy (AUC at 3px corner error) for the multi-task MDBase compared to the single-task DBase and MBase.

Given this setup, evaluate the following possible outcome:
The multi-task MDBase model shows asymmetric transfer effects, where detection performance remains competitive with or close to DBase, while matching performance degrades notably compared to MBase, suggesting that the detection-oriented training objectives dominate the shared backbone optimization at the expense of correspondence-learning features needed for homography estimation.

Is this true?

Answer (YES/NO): NO